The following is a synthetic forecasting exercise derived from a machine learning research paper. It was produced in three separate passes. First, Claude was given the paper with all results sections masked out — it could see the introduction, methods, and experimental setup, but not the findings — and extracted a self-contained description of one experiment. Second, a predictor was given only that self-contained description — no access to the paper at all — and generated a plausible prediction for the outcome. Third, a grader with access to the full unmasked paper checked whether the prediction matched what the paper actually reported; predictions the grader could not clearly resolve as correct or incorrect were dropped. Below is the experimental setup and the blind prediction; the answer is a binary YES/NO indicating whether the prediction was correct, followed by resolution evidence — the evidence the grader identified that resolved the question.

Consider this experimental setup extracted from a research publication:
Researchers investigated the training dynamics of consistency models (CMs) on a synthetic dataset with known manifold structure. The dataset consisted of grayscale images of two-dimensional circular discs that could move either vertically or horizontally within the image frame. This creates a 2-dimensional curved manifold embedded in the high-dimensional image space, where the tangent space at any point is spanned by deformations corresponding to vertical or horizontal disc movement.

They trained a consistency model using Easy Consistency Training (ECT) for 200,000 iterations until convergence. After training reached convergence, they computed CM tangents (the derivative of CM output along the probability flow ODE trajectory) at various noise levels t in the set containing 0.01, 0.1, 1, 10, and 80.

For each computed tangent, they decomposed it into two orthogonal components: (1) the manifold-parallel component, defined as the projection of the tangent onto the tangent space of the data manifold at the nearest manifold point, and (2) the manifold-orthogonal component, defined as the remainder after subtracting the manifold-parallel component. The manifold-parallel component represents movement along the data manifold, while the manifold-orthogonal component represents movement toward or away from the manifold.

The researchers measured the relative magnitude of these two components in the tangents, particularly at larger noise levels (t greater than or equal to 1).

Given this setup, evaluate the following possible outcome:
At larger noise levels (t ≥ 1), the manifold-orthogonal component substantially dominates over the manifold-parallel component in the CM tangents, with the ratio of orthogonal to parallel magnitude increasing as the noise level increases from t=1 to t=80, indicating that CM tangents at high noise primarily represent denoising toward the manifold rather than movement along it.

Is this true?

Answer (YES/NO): NO